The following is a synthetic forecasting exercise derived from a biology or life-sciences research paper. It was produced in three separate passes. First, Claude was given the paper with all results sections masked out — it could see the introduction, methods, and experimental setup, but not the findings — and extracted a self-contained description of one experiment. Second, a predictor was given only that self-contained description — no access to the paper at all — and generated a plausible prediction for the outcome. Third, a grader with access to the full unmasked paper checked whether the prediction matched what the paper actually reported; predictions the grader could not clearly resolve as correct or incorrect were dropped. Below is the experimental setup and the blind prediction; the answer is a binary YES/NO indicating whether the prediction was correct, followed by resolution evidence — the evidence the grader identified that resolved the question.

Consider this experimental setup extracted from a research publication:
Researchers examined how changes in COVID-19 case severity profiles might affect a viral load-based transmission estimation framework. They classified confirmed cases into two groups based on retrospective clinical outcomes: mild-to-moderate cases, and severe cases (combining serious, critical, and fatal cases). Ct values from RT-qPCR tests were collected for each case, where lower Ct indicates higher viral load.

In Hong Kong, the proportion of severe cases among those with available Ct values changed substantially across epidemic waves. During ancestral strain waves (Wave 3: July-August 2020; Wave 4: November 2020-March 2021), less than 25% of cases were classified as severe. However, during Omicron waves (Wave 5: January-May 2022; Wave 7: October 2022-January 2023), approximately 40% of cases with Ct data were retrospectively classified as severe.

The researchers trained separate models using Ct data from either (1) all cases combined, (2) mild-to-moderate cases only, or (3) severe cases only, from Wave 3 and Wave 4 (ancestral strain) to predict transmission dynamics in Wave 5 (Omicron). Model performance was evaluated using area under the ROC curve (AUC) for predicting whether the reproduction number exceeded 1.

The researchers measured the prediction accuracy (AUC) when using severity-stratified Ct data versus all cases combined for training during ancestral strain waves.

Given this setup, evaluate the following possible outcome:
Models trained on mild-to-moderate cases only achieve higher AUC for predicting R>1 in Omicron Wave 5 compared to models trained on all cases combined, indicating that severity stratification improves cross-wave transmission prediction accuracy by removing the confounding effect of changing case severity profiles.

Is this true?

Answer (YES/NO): NO